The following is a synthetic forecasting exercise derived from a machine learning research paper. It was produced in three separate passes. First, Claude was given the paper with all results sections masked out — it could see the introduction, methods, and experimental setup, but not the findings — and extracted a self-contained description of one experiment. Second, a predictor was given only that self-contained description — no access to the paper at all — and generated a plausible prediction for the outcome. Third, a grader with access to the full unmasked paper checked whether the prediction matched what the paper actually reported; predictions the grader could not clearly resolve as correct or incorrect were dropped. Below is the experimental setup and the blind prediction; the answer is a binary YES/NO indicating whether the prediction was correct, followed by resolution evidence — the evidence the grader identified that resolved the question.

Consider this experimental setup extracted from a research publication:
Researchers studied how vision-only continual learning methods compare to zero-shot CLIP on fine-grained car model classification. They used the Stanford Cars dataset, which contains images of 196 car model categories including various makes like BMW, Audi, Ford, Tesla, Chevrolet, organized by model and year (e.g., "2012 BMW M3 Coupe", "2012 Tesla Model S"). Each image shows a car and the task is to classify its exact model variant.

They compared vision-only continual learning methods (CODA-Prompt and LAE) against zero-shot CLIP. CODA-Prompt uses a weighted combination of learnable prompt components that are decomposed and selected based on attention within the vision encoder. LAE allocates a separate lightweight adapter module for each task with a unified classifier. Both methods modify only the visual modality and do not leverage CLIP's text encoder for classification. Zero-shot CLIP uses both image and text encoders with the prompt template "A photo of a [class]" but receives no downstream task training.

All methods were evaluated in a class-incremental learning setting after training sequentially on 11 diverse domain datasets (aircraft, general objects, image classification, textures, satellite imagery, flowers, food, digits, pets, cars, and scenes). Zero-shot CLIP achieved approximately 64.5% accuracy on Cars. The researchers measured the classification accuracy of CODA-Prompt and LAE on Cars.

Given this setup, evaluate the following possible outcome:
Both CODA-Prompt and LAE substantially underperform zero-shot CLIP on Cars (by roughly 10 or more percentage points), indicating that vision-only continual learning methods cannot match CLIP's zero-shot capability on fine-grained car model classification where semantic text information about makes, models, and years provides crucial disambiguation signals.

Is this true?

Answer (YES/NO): YES